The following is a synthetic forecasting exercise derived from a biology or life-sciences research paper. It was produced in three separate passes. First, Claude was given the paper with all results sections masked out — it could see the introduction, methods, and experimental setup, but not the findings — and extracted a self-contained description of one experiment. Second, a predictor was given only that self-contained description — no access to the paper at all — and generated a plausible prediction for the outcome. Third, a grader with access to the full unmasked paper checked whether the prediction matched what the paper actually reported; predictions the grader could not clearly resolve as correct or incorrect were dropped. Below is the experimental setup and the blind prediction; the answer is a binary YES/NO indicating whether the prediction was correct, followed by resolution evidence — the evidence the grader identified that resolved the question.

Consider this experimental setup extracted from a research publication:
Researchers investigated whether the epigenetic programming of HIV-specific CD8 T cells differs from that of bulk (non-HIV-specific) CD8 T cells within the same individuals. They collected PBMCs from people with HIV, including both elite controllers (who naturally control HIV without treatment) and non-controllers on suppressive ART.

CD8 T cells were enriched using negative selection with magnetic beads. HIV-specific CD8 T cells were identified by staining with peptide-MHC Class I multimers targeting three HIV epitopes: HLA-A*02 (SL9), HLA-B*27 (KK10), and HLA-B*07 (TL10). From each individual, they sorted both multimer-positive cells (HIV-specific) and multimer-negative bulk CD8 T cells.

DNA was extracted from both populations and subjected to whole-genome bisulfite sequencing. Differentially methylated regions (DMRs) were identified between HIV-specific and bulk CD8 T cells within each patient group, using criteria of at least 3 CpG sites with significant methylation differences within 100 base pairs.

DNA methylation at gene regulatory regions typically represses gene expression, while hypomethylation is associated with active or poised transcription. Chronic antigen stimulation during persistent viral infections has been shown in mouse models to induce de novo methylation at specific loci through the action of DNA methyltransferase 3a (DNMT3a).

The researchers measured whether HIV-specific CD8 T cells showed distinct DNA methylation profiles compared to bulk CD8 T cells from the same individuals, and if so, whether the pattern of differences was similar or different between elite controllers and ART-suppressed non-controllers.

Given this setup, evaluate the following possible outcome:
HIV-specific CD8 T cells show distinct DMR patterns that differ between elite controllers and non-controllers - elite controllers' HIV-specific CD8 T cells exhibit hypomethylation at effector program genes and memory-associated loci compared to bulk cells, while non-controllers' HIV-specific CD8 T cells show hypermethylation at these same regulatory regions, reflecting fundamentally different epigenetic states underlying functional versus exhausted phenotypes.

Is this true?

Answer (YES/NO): NO